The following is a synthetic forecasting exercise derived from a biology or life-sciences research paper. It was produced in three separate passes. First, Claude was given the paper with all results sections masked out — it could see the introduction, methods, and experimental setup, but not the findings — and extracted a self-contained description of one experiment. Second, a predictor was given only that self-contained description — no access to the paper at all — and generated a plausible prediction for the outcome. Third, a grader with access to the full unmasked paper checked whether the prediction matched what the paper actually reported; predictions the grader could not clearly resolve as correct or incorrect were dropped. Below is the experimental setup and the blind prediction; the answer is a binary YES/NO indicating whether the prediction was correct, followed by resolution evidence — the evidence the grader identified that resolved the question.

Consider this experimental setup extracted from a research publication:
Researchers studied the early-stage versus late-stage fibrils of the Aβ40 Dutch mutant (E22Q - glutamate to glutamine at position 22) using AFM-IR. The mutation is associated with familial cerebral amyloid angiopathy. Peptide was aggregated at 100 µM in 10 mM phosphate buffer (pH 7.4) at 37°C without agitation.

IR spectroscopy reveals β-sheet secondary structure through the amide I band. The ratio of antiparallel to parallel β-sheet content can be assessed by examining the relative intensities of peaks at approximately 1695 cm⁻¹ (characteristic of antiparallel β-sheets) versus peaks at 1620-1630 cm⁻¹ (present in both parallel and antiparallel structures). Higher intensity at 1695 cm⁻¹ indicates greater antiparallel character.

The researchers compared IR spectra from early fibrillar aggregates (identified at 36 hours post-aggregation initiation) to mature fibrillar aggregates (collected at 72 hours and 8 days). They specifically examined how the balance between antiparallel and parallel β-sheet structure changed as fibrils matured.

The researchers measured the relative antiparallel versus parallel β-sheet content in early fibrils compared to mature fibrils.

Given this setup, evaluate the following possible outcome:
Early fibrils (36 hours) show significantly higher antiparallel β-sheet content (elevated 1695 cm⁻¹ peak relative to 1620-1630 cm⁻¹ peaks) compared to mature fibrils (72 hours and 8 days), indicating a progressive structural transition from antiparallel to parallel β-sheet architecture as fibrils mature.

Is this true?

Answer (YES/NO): NO